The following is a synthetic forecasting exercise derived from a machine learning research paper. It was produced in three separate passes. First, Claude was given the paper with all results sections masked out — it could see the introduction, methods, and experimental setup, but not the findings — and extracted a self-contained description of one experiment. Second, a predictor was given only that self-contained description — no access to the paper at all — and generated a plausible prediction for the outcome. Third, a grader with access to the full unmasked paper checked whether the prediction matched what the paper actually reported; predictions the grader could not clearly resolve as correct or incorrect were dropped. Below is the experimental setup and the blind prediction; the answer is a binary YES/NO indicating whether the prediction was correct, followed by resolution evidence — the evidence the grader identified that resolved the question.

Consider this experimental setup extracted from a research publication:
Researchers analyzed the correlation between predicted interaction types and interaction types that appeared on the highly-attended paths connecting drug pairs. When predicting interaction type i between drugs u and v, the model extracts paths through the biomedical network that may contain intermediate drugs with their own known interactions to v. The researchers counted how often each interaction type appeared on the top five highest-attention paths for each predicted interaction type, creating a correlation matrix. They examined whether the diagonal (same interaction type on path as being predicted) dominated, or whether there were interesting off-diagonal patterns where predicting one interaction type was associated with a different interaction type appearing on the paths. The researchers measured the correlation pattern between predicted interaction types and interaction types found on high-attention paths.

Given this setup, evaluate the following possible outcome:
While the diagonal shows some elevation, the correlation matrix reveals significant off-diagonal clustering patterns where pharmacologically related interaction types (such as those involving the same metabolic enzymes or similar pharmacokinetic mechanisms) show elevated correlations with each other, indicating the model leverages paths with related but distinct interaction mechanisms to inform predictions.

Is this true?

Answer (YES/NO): NO